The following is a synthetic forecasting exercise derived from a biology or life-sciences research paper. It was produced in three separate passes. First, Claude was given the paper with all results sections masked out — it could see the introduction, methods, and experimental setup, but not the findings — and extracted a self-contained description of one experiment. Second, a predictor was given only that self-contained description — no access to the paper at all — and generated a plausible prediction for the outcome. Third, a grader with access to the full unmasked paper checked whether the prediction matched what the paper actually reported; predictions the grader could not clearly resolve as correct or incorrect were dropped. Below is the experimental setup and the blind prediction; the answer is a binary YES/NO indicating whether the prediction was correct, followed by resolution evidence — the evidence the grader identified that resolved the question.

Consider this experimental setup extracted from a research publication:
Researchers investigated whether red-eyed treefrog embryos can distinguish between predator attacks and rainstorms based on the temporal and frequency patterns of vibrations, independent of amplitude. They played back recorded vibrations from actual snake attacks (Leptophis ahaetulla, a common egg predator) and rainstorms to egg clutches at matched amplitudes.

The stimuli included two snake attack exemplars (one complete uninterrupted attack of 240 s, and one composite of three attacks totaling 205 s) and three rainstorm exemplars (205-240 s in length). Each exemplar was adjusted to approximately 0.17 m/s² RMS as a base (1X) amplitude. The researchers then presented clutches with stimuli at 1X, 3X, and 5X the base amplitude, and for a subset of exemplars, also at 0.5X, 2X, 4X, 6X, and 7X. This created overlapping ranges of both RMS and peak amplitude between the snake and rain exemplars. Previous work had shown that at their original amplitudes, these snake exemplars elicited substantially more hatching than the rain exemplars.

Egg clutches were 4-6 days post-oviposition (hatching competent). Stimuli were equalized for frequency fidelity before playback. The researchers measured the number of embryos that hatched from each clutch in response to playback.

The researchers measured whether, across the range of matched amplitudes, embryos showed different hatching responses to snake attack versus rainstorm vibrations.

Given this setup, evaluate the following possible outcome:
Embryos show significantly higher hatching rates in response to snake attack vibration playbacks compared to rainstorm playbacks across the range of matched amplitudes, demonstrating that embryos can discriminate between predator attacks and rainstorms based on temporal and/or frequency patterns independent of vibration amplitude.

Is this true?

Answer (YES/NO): YES